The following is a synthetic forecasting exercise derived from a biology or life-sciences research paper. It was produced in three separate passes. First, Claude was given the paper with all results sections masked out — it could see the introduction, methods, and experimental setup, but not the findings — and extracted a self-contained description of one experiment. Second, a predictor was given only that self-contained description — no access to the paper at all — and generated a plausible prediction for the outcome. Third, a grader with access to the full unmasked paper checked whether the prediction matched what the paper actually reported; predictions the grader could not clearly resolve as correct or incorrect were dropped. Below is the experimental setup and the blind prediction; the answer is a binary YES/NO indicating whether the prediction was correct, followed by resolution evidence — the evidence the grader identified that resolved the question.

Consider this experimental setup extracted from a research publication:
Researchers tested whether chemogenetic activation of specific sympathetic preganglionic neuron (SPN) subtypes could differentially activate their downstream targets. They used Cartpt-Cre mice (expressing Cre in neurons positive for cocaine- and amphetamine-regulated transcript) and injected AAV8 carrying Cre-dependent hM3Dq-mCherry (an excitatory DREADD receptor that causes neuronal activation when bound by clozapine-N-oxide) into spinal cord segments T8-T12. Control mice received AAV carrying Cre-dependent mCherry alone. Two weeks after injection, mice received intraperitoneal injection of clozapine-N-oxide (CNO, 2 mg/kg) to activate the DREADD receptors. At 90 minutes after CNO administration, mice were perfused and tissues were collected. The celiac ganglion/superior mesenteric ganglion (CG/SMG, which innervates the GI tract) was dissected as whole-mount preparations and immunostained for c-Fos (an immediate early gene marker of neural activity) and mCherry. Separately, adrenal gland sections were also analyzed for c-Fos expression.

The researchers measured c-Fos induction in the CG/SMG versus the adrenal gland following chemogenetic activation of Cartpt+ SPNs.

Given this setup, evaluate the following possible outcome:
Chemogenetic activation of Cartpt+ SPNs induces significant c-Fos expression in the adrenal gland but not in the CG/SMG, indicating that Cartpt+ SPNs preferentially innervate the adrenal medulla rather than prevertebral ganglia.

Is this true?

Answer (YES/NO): NO